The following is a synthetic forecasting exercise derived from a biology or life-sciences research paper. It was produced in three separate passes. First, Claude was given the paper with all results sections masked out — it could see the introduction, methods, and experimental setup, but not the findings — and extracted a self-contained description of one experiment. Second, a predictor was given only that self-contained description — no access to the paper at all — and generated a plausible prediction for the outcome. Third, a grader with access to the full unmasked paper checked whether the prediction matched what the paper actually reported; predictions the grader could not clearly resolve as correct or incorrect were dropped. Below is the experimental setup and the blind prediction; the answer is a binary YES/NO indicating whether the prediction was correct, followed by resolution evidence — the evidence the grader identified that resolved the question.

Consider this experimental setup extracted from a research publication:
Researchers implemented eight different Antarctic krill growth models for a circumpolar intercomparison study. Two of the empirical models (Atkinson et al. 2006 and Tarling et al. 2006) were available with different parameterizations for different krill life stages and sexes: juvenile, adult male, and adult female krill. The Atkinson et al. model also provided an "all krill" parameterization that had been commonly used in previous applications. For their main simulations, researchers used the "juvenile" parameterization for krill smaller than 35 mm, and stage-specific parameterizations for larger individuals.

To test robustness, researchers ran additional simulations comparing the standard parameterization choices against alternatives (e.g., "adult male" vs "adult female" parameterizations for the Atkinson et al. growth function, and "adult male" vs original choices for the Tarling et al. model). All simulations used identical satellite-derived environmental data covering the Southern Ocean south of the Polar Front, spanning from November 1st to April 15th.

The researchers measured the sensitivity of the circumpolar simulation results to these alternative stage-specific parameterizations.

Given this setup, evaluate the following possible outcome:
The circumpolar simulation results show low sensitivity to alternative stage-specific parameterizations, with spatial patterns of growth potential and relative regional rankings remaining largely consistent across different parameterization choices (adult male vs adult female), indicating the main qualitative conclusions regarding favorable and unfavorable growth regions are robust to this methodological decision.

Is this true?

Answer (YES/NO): YES